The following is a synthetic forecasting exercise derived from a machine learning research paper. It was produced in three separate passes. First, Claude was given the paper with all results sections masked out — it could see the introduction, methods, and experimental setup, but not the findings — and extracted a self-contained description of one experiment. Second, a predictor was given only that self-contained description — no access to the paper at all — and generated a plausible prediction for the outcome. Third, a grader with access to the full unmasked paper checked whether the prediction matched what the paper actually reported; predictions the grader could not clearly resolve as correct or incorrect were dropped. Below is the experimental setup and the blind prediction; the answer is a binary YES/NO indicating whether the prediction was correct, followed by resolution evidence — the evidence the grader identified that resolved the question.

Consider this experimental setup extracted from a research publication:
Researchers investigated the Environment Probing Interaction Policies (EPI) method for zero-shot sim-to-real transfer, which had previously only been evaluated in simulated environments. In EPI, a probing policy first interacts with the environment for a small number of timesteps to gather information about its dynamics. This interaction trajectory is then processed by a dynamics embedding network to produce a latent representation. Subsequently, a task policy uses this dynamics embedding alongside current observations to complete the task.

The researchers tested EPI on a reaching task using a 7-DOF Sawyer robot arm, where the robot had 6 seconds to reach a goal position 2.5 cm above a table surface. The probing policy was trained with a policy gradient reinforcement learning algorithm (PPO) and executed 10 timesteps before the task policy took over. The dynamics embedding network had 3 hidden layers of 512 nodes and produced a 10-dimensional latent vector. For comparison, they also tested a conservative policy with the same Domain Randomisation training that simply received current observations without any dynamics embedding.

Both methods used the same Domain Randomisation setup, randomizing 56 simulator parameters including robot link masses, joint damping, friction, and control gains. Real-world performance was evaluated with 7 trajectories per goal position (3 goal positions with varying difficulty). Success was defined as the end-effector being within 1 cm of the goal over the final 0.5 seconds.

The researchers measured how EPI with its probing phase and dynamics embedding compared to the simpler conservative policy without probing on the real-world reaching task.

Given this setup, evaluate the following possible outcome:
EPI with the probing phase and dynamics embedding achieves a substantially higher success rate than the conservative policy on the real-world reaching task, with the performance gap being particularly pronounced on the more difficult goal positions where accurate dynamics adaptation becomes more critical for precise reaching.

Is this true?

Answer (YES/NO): NO